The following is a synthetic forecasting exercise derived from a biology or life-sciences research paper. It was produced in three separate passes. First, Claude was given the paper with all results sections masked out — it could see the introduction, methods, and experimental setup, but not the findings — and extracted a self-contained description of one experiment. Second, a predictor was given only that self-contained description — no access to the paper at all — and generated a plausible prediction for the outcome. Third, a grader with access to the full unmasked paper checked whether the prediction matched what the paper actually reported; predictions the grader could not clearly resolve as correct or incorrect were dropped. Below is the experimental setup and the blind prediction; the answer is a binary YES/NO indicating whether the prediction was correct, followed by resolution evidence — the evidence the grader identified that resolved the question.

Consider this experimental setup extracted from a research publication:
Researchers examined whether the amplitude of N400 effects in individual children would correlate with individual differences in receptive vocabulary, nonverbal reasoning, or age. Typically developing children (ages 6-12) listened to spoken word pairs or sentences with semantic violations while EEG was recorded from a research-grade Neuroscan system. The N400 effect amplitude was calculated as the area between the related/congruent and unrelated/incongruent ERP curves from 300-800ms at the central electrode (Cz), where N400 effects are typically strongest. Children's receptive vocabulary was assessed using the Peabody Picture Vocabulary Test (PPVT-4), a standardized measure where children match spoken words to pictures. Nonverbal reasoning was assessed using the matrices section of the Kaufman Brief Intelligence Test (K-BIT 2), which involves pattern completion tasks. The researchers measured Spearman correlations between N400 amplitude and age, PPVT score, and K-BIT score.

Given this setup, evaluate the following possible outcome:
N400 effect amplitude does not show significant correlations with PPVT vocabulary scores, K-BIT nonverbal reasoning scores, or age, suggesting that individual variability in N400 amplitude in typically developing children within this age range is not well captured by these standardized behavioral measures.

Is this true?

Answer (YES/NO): YES